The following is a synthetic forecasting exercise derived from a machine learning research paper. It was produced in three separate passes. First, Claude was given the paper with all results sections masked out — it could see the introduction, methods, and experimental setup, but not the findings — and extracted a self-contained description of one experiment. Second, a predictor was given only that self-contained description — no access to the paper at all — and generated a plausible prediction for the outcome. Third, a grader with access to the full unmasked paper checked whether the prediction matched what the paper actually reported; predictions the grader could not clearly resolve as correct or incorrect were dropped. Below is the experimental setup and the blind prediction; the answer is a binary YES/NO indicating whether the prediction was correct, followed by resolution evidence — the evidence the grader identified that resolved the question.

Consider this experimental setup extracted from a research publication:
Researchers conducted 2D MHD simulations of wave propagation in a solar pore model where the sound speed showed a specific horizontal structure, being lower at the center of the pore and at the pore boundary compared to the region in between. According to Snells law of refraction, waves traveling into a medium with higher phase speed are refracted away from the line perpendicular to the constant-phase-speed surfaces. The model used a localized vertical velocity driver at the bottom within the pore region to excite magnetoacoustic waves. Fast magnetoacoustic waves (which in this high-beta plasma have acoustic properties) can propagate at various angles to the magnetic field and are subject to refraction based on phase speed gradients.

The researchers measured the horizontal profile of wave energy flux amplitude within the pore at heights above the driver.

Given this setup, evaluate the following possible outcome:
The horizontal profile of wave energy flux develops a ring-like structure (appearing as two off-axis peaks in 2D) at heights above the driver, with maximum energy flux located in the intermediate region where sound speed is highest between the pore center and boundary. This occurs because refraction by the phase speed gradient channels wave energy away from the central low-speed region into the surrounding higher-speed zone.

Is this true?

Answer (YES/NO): NO